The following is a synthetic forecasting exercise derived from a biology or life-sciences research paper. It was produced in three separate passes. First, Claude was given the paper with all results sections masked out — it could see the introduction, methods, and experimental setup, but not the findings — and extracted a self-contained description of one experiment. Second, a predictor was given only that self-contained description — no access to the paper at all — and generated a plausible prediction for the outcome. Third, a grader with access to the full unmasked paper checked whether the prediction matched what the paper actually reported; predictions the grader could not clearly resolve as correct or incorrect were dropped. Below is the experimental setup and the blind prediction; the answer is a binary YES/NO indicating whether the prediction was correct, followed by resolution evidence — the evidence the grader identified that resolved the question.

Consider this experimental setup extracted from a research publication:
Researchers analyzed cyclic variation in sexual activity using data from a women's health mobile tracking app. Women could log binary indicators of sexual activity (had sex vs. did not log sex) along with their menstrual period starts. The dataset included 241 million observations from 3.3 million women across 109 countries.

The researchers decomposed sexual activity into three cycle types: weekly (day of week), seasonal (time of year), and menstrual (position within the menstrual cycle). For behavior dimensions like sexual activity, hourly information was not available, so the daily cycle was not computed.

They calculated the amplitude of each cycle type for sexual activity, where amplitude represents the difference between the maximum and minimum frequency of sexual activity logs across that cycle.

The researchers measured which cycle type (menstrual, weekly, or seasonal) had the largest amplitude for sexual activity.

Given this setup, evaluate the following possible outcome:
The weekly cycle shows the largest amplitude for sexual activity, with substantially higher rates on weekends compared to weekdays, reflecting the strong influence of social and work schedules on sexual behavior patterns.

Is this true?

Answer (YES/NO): NO